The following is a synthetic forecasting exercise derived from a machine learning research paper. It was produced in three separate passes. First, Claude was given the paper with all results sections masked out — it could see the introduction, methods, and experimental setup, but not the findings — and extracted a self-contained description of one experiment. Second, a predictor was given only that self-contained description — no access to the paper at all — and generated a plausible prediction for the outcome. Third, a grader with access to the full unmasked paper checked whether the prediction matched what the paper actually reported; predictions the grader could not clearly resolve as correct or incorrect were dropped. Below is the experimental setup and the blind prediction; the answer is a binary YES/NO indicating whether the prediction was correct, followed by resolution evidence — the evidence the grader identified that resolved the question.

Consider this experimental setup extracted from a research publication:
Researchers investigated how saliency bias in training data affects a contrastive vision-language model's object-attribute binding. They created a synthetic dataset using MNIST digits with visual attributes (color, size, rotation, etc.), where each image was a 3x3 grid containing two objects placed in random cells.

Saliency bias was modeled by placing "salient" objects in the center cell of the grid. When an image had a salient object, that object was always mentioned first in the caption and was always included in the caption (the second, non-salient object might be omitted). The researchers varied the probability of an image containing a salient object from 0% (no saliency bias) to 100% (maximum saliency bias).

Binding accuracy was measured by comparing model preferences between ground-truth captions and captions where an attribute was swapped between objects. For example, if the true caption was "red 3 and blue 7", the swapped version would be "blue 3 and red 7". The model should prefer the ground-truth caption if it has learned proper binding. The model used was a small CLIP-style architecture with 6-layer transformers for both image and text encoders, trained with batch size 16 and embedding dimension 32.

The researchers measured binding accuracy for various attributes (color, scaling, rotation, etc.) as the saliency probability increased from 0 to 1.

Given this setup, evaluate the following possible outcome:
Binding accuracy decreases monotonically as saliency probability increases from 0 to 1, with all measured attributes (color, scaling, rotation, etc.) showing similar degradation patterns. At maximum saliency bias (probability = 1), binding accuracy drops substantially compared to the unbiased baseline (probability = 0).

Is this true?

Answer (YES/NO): NO